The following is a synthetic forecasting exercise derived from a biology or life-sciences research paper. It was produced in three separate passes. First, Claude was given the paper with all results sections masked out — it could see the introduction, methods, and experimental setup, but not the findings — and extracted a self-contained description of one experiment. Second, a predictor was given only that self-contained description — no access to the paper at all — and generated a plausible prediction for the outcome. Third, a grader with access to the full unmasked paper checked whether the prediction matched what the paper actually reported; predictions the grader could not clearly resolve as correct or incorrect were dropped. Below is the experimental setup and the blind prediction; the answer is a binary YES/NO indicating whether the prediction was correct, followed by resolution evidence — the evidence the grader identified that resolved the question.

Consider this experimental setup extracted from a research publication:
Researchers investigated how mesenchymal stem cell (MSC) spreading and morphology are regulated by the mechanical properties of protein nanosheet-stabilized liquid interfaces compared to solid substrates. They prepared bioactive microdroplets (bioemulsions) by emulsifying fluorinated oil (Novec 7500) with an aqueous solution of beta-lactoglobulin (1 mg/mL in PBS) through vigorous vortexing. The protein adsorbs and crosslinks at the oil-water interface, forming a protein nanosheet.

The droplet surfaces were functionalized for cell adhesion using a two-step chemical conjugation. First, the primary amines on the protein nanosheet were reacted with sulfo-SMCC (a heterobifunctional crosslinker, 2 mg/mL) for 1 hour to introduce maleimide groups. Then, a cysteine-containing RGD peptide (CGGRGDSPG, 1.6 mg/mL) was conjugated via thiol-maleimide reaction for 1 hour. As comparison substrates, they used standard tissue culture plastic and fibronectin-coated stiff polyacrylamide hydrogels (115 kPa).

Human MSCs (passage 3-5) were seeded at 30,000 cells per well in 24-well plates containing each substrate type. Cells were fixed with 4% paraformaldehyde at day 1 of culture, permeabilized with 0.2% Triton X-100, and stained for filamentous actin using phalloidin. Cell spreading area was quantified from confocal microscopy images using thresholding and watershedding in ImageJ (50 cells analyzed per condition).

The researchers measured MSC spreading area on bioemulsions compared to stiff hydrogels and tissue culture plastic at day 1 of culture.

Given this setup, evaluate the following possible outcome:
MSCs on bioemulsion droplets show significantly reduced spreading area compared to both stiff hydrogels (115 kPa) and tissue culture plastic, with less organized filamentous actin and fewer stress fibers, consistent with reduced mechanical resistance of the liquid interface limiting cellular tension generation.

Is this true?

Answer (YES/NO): NO